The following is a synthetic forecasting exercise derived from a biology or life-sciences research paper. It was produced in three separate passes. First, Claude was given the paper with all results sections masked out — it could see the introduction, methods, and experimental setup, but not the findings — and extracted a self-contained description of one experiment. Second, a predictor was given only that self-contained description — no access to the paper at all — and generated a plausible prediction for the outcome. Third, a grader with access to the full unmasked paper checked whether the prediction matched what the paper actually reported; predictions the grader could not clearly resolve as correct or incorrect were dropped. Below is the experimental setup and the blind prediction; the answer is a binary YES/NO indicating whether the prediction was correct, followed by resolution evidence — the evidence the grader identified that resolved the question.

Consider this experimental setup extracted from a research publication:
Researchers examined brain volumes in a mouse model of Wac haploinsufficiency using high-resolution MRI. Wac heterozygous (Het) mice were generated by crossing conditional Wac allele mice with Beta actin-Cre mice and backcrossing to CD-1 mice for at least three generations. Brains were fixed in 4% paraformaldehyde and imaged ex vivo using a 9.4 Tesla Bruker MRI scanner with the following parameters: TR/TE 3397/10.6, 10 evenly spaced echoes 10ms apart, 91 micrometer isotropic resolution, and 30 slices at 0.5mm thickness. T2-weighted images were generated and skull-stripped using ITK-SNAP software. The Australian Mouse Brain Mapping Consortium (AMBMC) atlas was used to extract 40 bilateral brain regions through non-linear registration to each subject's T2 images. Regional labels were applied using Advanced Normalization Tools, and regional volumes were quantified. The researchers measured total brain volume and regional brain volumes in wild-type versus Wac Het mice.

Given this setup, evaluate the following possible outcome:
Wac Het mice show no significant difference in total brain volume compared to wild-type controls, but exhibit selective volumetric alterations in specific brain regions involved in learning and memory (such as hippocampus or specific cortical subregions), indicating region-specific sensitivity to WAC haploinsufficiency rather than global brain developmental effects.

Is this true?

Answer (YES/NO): NO